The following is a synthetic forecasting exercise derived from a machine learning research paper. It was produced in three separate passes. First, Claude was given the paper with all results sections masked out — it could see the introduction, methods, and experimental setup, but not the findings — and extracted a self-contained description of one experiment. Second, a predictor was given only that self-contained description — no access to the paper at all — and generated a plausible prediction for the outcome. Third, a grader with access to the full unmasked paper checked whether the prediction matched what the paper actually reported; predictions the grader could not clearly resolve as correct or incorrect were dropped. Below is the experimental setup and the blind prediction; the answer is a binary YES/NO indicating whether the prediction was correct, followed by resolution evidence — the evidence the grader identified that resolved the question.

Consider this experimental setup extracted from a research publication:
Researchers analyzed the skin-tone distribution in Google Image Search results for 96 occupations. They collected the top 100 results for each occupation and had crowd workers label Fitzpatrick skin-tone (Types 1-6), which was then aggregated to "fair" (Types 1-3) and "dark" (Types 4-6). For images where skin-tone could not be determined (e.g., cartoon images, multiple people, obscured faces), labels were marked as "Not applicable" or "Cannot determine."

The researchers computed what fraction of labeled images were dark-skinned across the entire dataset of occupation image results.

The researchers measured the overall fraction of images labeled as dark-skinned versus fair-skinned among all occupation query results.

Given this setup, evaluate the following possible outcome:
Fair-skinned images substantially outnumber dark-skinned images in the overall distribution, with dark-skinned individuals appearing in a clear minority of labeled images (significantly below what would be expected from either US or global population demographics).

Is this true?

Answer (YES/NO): YES